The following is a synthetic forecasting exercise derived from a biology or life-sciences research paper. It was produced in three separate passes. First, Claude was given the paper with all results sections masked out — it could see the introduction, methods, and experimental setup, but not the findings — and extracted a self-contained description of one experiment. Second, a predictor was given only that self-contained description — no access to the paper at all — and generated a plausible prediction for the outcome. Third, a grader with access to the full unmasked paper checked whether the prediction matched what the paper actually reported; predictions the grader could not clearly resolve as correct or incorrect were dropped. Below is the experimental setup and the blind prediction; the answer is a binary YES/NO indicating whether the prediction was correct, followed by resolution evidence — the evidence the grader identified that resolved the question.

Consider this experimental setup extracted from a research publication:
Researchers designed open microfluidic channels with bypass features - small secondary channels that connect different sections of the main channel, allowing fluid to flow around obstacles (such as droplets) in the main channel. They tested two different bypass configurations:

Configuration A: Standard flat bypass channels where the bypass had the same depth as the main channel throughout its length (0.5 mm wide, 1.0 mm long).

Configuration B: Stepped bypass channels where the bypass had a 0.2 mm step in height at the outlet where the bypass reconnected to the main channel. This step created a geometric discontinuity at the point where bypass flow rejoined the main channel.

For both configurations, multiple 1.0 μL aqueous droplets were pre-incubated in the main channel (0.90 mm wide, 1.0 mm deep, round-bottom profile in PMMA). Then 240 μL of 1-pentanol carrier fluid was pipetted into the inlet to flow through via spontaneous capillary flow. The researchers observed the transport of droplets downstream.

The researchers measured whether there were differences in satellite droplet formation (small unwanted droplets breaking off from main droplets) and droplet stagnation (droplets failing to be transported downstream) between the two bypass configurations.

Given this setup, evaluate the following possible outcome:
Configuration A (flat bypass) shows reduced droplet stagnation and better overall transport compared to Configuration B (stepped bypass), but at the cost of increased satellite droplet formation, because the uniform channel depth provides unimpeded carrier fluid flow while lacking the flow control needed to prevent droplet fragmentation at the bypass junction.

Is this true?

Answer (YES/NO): NO